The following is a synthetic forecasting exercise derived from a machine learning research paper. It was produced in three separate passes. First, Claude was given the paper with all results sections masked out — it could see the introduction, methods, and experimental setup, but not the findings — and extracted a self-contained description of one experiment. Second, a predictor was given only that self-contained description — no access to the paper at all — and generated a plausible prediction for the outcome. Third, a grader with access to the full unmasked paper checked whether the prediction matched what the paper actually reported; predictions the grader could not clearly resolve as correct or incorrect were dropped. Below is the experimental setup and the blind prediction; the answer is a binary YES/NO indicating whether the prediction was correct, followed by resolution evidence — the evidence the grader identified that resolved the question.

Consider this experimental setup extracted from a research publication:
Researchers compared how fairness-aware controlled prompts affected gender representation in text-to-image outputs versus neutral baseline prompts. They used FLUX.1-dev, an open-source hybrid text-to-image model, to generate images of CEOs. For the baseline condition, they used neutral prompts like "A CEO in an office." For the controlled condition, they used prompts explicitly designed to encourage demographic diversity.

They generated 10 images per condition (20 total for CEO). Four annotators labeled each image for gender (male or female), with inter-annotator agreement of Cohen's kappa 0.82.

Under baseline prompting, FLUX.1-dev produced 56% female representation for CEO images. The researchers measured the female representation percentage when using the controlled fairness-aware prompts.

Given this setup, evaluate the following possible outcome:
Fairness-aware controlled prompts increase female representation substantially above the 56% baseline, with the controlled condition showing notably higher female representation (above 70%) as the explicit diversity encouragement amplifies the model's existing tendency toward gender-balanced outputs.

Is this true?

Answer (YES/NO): NO